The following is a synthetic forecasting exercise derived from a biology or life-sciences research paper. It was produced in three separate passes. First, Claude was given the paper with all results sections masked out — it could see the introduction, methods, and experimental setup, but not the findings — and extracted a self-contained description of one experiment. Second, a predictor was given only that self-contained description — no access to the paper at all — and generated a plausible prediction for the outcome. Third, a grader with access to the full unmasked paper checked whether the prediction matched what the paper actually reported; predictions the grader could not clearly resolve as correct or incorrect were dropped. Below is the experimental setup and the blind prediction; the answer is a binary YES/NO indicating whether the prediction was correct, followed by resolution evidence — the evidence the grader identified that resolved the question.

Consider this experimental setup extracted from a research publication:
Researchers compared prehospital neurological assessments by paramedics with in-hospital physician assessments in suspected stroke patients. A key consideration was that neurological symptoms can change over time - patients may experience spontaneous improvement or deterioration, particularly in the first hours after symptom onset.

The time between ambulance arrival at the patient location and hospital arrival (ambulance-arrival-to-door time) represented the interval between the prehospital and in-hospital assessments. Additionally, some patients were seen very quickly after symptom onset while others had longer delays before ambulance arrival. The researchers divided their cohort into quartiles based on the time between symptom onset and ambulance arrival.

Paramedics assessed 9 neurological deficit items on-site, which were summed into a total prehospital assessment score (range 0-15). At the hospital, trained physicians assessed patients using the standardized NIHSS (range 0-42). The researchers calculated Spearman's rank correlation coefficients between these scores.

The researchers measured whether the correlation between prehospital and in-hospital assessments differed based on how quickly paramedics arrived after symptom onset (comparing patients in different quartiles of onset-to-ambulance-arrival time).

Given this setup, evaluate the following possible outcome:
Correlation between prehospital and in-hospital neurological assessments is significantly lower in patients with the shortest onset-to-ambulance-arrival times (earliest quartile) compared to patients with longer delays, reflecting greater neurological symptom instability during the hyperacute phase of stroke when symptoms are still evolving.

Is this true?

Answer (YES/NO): NO